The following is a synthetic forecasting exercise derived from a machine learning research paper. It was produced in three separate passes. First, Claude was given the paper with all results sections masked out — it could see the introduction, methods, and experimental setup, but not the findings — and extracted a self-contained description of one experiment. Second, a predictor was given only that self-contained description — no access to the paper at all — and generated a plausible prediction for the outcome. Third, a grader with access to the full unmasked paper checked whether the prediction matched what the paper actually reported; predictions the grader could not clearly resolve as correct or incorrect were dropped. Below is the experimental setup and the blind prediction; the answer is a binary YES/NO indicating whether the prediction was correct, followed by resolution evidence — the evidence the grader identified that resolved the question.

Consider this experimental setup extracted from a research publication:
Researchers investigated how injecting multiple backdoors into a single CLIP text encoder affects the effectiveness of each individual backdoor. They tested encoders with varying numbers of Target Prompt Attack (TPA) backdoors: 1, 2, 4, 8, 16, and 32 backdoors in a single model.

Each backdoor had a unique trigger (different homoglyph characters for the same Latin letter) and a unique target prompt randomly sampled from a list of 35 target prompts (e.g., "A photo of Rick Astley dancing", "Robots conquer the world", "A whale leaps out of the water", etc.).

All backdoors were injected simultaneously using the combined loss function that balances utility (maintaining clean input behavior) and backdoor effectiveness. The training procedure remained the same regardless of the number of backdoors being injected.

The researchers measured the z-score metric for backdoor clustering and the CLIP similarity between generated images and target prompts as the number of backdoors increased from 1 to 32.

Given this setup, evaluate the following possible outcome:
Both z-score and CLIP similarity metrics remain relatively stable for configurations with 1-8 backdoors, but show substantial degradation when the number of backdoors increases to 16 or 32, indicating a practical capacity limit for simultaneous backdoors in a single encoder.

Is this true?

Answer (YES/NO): NO